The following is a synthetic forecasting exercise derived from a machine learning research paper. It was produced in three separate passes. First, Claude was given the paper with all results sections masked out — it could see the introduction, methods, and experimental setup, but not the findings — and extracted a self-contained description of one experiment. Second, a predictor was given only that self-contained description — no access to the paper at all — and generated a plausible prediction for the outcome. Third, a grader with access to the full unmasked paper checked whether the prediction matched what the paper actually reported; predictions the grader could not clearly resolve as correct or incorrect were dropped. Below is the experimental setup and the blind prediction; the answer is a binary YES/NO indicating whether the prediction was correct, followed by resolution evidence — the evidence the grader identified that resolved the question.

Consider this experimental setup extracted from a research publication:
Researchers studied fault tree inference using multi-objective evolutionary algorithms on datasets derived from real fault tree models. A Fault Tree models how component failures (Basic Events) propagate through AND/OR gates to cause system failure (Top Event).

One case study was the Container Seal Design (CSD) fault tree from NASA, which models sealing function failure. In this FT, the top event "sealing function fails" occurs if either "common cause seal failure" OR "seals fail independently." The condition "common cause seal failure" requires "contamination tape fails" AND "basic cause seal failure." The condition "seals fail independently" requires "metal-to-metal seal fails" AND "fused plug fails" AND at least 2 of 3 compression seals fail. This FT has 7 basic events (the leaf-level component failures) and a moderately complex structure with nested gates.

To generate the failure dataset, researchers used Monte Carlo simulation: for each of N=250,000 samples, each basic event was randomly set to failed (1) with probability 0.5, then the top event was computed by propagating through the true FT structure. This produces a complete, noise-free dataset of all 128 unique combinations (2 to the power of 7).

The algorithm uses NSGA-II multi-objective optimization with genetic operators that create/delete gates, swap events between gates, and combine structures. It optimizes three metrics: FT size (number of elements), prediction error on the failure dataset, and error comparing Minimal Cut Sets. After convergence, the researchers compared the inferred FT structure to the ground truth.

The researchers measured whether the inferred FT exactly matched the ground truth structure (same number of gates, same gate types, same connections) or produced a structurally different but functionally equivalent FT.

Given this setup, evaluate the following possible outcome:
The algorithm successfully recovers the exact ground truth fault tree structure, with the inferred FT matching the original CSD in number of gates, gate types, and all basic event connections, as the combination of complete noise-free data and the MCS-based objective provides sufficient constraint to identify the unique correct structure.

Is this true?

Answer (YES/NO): NO